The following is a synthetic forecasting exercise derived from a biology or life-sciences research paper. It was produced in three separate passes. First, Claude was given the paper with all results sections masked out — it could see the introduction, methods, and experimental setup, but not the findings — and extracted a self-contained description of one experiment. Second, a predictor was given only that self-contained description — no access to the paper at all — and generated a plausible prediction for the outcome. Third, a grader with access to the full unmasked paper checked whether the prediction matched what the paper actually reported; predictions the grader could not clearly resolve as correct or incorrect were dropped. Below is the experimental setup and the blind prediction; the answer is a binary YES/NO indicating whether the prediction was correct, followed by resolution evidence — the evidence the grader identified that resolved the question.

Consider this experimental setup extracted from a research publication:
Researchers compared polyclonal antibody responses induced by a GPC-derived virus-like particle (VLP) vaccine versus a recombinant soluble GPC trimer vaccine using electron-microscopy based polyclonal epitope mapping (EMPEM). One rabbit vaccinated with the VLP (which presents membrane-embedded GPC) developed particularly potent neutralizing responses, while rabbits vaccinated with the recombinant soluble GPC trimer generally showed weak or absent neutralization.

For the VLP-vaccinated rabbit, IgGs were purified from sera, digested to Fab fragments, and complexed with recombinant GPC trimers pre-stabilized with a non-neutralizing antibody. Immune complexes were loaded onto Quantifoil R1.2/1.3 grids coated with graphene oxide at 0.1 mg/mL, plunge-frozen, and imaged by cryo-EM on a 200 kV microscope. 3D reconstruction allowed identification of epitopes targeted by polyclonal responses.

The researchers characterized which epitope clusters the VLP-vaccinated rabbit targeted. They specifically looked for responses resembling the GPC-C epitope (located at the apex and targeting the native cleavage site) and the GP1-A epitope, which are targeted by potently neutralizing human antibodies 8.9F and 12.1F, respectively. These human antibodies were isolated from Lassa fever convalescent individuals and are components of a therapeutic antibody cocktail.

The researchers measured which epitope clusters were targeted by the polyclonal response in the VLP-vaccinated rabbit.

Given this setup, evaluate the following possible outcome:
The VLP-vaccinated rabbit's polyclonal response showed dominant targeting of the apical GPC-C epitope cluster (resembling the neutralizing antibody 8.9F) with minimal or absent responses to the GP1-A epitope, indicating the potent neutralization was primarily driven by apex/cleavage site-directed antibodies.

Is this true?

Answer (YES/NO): NO